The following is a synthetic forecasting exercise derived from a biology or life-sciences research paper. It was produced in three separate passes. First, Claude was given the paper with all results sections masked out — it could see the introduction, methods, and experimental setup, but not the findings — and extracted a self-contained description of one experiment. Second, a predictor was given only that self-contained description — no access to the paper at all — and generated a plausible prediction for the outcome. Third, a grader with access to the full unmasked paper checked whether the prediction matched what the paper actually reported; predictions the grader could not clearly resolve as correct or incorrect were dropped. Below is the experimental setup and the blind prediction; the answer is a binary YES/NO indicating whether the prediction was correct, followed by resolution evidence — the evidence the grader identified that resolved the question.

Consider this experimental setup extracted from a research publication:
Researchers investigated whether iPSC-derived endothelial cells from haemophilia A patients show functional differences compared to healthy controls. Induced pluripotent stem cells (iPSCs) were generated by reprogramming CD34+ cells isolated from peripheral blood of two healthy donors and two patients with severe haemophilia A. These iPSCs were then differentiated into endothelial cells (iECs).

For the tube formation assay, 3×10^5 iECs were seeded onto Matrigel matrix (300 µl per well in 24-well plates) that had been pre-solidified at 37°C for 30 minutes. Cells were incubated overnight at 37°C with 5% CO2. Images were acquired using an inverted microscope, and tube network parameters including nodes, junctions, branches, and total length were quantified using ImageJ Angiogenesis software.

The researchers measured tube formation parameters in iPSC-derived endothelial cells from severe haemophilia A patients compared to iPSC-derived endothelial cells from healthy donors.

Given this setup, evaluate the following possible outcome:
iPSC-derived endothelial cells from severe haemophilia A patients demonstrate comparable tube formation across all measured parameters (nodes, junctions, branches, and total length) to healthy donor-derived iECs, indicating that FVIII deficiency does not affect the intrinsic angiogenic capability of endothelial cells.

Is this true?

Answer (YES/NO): NO